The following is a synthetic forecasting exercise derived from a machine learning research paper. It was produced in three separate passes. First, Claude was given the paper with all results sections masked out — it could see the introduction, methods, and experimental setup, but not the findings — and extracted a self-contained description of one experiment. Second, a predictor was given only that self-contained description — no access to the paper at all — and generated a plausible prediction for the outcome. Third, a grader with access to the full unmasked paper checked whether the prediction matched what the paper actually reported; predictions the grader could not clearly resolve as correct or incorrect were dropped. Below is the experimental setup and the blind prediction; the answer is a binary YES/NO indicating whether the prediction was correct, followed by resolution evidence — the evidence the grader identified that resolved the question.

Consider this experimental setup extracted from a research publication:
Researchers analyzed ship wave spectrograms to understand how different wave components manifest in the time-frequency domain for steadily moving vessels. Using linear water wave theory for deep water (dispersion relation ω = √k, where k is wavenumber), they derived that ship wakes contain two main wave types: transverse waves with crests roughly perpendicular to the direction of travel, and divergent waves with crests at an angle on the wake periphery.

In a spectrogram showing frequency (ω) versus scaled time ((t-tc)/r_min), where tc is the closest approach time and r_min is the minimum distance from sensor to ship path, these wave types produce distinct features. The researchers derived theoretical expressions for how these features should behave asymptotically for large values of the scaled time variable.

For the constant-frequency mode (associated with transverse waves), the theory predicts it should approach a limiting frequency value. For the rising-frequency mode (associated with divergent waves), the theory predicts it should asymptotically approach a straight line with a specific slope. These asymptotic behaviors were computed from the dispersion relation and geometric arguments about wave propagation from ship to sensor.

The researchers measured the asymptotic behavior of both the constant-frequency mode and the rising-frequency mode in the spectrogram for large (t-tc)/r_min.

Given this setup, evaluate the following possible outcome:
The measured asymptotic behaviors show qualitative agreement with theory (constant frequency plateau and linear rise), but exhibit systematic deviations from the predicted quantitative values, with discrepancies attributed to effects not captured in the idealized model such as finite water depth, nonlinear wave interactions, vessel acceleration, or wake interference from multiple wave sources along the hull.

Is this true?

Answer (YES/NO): NO